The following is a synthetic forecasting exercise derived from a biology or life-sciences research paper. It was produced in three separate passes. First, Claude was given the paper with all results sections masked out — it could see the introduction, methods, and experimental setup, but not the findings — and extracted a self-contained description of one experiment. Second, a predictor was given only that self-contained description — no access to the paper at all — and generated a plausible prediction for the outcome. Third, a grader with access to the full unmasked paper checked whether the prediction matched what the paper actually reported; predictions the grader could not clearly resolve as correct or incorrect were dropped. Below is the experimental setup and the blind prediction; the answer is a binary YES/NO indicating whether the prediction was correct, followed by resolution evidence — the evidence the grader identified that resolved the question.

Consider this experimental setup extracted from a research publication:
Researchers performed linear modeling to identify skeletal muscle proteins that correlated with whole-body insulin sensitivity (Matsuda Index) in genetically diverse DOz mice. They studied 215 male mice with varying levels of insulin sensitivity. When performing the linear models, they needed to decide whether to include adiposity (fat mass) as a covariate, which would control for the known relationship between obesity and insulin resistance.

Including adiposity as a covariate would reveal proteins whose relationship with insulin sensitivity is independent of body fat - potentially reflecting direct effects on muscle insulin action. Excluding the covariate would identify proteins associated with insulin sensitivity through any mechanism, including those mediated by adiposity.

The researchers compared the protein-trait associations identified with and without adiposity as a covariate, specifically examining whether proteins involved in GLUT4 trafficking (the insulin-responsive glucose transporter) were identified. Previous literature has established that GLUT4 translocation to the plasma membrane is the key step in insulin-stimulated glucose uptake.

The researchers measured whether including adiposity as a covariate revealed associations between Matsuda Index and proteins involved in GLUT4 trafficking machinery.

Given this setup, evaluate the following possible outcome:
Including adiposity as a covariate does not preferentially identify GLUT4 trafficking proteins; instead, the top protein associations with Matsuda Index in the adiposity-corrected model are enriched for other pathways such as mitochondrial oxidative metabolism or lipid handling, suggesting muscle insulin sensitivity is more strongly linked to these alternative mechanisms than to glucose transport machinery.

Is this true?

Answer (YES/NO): NO